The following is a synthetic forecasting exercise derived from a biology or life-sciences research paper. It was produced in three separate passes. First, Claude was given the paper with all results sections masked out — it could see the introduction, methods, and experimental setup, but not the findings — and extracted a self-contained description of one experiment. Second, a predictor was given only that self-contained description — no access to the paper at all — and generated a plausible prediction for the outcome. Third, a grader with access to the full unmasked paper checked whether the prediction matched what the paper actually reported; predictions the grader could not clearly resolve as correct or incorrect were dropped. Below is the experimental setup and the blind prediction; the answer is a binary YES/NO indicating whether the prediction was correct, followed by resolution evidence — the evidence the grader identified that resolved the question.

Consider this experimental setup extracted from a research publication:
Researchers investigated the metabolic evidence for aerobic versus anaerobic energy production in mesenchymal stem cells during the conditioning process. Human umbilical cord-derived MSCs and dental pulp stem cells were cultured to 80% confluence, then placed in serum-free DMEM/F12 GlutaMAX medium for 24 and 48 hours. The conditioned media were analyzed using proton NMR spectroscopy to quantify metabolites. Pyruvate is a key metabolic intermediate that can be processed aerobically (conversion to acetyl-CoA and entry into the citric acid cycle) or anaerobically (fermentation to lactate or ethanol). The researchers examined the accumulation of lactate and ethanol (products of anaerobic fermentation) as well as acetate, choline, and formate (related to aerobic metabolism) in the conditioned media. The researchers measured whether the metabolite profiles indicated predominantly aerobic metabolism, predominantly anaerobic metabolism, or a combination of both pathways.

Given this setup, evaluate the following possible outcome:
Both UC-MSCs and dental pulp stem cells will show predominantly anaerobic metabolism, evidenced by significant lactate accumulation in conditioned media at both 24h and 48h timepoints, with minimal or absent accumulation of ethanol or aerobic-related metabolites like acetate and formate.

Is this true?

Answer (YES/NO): NO